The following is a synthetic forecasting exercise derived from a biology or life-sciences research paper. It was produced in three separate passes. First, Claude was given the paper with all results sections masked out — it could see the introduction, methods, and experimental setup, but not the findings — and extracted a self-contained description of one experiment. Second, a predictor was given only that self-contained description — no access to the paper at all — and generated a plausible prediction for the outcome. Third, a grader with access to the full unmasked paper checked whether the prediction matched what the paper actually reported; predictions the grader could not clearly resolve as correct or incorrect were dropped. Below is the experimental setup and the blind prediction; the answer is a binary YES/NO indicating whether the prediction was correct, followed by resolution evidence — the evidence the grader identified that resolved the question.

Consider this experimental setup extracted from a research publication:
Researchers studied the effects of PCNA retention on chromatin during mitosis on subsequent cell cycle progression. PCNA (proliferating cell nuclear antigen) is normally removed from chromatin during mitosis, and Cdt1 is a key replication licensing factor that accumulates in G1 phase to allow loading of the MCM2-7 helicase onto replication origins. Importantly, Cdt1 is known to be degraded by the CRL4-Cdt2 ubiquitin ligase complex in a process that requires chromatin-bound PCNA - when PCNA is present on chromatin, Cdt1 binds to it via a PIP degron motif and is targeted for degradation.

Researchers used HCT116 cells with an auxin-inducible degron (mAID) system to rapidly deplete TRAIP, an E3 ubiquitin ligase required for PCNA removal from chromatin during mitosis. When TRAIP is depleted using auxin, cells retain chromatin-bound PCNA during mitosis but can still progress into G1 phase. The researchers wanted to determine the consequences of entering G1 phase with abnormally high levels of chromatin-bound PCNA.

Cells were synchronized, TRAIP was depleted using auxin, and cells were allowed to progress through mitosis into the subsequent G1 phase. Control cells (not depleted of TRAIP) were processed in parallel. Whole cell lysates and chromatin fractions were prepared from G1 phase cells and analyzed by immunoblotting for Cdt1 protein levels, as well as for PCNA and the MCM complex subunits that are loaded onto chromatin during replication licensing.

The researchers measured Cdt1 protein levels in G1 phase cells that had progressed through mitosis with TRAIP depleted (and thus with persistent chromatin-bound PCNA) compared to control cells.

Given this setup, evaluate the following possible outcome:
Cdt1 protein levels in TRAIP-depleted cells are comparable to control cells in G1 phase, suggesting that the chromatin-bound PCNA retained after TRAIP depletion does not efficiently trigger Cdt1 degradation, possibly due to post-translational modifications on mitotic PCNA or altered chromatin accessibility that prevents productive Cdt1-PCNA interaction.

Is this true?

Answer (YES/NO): NO